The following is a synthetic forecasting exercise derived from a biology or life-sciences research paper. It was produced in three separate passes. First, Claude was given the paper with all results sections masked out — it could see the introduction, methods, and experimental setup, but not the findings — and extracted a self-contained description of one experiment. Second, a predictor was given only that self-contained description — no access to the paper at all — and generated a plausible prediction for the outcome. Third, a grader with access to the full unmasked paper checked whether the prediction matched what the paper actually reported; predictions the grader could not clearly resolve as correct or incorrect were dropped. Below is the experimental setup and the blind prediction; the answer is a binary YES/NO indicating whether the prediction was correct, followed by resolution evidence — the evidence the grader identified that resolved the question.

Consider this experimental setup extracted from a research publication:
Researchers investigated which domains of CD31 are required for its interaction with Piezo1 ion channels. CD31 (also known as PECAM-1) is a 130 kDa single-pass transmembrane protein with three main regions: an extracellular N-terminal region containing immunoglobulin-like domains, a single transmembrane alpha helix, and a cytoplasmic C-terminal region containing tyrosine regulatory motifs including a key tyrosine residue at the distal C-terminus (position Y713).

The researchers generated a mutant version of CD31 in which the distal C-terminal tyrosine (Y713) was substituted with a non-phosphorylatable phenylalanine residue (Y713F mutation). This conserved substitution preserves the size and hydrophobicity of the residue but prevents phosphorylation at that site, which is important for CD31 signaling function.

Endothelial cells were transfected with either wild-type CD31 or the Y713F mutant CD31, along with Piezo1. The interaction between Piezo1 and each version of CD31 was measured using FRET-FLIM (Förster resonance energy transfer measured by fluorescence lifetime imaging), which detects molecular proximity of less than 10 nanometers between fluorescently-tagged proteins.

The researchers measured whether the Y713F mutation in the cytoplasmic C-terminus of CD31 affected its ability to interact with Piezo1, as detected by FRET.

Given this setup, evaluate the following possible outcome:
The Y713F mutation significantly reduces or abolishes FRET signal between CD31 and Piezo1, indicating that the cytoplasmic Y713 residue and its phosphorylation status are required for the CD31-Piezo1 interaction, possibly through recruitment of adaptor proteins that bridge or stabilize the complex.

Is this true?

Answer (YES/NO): YES